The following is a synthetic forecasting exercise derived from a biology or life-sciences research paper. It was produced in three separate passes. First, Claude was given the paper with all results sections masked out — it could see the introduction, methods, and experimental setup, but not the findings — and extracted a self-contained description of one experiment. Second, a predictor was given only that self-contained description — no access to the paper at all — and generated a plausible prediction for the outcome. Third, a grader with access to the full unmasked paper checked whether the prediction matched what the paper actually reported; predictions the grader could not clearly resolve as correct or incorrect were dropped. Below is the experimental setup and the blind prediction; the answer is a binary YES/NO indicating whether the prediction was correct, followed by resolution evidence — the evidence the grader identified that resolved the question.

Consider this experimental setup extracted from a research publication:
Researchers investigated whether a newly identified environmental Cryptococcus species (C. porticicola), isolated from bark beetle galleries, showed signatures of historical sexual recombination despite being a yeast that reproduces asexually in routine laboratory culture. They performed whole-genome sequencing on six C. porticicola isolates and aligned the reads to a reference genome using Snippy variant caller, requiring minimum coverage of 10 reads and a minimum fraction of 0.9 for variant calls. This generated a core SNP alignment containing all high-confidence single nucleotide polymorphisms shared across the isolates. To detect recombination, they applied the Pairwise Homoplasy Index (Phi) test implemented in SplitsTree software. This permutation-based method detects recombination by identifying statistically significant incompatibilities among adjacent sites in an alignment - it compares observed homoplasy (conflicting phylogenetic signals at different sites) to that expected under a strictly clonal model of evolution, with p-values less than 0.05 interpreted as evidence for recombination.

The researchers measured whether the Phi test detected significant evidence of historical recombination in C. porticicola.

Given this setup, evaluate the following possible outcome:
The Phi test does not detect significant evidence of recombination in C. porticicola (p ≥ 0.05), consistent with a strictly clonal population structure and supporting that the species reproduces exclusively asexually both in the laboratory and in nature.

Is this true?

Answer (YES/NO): NO